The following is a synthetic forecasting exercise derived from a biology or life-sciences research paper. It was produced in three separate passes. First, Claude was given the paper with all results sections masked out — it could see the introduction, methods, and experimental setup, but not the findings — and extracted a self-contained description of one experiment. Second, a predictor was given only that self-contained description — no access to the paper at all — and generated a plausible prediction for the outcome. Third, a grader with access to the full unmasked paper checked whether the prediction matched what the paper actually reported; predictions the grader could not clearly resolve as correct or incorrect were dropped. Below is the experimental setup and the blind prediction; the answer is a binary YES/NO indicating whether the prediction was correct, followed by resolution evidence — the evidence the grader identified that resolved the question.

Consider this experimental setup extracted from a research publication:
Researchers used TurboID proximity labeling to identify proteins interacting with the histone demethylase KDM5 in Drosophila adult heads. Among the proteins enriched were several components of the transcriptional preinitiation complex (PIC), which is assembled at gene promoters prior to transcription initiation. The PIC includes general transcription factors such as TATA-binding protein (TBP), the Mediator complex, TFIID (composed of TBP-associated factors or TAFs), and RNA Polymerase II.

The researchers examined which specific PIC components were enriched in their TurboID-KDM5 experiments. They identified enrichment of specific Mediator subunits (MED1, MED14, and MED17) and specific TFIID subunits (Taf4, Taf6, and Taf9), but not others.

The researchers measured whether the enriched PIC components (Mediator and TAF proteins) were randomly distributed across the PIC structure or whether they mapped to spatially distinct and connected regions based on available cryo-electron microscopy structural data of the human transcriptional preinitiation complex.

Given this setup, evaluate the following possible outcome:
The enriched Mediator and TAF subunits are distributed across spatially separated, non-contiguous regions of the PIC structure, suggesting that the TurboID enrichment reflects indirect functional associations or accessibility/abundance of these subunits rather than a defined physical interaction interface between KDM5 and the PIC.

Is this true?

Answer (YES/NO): NO